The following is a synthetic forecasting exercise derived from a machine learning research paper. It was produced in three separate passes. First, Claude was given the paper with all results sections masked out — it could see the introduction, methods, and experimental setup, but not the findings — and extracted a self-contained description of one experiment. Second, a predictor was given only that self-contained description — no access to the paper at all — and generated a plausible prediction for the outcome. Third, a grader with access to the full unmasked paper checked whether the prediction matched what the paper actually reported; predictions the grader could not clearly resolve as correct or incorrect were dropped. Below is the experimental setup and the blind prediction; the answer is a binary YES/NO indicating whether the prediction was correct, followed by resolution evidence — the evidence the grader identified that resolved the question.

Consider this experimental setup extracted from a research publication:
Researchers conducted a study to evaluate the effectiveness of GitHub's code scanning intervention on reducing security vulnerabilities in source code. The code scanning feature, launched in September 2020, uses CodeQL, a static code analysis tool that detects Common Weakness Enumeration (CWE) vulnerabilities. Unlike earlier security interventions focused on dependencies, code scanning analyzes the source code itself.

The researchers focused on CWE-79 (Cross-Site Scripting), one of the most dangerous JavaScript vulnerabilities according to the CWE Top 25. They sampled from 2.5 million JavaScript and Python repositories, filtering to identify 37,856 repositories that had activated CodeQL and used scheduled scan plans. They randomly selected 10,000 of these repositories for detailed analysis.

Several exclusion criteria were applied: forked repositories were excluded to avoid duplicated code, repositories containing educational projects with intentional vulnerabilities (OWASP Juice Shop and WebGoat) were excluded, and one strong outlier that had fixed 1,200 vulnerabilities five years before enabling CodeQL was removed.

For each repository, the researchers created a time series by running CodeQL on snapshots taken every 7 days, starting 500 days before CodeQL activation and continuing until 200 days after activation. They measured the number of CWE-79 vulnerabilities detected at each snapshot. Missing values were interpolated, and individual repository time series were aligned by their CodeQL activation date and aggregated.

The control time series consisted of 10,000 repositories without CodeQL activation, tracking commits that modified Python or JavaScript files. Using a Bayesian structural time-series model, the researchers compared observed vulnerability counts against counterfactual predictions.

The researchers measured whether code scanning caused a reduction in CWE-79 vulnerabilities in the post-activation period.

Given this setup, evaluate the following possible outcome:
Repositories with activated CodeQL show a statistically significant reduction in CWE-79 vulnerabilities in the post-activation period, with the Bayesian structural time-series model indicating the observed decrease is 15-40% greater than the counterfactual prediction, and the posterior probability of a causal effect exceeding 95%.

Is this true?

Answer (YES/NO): NO